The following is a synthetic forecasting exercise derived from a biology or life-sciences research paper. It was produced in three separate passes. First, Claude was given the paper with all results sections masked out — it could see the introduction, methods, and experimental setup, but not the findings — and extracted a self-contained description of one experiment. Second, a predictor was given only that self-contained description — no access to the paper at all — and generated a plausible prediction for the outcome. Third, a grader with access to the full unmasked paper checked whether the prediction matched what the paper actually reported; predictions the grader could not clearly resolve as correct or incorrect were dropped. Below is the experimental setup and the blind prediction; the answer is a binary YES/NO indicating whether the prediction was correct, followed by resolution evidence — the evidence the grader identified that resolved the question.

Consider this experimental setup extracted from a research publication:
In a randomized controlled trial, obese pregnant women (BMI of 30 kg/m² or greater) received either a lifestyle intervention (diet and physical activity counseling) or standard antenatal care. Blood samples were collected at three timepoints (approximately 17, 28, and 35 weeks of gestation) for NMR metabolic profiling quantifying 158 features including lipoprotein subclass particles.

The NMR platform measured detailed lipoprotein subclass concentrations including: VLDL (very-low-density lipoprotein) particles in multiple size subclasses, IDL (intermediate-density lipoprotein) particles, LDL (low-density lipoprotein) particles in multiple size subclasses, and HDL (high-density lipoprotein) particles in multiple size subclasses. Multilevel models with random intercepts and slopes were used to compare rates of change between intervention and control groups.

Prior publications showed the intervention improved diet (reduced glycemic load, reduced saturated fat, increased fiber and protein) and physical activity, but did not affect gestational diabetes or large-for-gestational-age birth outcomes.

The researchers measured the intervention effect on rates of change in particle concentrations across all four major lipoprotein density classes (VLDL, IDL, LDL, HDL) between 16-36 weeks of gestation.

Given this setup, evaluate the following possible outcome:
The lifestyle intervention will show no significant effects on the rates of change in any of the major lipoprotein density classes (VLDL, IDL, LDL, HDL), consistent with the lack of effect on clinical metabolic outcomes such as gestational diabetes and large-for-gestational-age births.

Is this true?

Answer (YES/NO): NO